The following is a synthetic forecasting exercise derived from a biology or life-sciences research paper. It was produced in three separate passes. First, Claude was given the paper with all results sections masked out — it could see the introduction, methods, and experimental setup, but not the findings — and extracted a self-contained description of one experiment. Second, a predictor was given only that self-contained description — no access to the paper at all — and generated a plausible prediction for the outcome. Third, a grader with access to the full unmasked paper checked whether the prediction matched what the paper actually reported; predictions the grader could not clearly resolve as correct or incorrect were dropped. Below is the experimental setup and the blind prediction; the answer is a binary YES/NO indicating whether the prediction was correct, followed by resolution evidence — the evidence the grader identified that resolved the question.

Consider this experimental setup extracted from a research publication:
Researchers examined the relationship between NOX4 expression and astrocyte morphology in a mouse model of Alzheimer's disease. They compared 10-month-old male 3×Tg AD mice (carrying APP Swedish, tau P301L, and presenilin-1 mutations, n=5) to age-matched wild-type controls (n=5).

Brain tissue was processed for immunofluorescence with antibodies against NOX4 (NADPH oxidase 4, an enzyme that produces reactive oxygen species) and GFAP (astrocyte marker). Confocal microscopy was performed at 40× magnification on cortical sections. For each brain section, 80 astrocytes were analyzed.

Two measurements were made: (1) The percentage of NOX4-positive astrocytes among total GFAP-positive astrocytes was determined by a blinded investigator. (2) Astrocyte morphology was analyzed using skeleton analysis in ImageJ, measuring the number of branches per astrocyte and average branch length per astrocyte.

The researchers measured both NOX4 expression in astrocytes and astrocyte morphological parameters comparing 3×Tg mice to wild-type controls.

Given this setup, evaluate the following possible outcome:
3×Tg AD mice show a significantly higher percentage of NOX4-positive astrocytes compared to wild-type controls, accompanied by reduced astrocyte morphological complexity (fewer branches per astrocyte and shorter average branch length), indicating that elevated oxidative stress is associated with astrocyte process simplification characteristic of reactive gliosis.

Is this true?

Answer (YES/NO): YES